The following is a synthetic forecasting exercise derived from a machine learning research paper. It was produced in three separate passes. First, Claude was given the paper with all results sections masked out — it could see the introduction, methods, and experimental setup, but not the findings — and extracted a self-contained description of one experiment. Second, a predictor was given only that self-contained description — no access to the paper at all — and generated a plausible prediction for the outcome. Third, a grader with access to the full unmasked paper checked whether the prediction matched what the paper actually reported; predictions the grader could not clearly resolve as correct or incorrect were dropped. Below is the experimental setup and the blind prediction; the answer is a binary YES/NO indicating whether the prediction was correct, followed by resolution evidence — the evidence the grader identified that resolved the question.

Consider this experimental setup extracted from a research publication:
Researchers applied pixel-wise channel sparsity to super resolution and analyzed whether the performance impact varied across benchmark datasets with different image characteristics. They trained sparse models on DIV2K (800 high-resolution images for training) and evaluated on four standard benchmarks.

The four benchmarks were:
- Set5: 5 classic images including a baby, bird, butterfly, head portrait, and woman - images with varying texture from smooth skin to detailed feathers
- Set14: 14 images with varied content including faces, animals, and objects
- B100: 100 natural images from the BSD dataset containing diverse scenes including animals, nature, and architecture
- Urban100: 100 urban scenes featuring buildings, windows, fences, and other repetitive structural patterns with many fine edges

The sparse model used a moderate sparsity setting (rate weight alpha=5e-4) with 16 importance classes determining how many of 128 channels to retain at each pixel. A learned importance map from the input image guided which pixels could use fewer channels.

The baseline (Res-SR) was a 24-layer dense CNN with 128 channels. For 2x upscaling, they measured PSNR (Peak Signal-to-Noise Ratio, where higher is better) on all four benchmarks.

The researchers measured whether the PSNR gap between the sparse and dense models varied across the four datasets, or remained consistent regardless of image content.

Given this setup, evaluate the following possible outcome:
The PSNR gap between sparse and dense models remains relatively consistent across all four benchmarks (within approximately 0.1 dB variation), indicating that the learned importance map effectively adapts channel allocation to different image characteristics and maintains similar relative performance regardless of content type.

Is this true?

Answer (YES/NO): NO